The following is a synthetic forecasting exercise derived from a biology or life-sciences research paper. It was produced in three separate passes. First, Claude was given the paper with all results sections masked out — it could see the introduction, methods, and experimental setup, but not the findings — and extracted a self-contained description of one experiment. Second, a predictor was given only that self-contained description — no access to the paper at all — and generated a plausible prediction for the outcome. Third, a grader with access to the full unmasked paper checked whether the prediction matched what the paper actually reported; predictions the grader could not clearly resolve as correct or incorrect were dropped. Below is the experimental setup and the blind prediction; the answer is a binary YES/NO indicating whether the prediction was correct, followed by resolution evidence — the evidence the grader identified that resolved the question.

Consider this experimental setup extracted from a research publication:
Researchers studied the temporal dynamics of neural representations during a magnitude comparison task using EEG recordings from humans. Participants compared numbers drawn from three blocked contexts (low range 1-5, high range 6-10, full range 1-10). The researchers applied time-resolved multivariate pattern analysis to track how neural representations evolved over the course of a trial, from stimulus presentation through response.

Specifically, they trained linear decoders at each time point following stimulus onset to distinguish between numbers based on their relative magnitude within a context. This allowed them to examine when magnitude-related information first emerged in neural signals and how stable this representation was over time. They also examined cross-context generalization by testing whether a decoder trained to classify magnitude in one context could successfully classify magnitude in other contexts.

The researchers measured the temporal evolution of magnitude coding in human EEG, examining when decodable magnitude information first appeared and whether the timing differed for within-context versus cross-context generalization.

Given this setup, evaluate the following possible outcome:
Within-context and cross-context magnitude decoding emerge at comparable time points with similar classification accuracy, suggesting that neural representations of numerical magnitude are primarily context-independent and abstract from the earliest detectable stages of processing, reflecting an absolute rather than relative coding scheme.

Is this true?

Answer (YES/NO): NO